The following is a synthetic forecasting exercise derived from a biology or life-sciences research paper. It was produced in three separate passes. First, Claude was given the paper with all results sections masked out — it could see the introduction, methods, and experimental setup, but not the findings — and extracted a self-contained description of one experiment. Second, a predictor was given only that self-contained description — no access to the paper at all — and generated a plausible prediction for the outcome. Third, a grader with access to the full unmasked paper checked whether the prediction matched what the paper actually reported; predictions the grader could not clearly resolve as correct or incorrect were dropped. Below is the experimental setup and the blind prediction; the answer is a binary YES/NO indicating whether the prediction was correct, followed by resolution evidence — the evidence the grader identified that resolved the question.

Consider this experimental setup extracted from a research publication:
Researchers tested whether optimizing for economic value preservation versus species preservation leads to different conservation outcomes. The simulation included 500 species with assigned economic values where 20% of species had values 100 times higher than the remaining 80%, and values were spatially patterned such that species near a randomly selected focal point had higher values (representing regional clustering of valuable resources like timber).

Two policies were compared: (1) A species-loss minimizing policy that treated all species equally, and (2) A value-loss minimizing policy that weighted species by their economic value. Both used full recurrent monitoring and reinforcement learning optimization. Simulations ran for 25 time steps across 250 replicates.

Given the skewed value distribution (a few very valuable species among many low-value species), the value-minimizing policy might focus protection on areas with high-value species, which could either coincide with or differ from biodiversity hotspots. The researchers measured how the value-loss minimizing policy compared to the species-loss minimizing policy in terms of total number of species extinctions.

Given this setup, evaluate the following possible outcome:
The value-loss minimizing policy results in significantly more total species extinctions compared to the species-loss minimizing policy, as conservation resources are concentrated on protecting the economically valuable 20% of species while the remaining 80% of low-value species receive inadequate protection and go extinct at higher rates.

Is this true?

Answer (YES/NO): YES